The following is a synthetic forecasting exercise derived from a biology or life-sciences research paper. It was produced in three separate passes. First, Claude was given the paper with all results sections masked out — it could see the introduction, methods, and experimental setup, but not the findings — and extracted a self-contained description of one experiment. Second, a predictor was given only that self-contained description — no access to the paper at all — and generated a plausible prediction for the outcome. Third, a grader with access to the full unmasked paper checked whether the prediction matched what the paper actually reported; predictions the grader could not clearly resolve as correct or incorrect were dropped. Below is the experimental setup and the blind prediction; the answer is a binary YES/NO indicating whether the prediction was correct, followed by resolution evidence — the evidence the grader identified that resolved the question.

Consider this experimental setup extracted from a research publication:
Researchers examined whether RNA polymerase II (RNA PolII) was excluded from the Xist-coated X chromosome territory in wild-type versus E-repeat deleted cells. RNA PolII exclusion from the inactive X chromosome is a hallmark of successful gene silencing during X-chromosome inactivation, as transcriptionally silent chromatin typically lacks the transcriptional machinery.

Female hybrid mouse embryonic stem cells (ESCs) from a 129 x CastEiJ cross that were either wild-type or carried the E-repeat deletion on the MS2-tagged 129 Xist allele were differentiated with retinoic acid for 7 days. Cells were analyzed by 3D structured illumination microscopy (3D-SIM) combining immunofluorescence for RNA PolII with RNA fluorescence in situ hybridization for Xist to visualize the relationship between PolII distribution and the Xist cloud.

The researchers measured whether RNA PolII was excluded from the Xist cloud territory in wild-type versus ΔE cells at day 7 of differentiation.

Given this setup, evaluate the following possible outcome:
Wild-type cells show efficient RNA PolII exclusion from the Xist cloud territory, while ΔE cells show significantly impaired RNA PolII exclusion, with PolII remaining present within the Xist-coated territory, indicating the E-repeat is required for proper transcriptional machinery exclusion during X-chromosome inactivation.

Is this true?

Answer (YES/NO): YES